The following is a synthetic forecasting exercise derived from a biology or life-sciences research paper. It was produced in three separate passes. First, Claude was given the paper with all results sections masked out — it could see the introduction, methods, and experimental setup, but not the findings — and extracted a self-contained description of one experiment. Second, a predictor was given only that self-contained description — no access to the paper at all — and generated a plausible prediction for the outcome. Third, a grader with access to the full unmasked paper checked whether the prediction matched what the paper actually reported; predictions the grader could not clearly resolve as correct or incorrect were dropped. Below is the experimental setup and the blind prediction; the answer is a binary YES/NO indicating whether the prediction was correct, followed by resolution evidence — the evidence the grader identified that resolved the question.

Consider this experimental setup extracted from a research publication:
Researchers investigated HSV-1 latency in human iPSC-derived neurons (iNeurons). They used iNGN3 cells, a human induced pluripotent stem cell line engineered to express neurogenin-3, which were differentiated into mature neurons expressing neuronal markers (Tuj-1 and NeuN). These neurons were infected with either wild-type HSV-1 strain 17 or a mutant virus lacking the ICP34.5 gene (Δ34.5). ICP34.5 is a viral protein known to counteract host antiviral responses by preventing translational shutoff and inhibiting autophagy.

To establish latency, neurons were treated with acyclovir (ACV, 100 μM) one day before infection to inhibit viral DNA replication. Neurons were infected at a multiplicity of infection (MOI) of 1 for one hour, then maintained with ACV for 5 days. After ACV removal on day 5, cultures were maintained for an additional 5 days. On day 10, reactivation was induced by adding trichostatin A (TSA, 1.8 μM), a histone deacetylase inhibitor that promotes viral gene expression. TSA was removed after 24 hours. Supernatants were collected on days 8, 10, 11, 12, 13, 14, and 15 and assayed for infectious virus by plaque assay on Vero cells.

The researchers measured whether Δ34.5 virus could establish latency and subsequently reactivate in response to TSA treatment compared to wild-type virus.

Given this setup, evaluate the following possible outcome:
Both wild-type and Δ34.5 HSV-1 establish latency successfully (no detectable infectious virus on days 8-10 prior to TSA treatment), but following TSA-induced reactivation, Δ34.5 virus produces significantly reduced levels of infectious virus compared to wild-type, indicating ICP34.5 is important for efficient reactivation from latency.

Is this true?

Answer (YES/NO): NO